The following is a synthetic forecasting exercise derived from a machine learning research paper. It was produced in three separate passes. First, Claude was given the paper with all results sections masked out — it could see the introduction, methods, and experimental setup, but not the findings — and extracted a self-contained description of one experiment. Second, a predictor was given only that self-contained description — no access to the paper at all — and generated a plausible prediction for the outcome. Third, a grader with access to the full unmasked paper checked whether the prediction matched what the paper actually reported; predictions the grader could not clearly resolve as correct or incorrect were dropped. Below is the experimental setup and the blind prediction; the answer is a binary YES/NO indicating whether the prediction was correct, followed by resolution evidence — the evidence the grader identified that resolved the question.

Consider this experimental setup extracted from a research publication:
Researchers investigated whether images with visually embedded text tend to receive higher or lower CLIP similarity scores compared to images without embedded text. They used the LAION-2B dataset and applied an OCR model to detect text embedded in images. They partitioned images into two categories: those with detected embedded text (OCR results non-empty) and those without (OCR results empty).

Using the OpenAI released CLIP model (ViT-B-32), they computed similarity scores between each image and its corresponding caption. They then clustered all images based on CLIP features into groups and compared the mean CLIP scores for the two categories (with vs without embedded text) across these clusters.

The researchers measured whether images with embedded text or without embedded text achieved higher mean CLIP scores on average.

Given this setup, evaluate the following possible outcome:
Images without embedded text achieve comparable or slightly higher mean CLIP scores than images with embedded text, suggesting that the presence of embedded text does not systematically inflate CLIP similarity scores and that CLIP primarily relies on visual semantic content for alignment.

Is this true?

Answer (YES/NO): NO